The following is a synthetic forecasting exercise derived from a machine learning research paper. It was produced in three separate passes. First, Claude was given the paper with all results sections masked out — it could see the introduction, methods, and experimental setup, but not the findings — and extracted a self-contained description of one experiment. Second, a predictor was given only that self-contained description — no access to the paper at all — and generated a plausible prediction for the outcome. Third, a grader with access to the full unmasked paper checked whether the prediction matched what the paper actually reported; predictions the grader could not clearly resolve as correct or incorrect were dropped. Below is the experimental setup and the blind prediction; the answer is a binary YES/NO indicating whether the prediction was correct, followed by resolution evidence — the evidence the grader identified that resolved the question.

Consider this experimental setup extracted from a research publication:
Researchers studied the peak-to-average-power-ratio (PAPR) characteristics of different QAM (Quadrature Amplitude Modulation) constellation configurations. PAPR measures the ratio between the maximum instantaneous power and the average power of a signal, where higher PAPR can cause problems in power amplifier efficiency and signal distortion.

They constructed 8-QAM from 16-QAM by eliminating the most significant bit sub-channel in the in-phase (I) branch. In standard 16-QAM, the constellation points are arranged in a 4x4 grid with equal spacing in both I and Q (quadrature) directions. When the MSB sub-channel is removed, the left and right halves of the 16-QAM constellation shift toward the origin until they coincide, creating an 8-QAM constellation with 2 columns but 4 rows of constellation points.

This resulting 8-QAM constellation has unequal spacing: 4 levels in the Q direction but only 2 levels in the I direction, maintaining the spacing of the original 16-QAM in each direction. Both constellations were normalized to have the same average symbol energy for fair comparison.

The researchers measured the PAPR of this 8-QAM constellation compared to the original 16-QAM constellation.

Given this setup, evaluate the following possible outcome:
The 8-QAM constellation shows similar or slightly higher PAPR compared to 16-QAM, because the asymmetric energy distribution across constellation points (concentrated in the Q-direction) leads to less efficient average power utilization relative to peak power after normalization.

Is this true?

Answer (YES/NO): NO